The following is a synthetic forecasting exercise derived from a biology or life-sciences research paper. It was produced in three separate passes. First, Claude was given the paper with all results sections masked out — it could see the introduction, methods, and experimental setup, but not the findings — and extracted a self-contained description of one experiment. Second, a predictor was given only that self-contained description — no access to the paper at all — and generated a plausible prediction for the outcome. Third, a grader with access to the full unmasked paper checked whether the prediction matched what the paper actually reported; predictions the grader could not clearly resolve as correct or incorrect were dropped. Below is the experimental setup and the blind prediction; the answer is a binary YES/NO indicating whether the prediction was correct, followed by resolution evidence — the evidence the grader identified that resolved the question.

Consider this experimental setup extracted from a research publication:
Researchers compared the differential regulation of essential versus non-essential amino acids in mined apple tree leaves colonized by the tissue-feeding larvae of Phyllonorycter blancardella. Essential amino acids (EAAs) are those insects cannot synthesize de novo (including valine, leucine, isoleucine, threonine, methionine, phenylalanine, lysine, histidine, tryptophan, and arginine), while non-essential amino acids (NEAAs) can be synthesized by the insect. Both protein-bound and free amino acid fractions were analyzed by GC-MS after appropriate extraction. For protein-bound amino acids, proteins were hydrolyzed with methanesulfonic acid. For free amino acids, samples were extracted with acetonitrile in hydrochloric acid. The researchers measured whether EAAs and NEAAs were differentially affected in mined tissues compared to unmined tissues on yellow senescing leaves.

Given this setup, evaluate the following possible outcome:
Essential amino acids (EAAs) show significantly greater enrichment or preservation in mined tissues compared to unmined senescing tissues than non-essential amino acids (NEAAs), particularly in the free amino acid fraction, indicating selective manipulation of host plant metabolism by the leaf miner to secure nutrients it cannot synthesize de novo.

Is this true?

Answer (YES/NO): NO